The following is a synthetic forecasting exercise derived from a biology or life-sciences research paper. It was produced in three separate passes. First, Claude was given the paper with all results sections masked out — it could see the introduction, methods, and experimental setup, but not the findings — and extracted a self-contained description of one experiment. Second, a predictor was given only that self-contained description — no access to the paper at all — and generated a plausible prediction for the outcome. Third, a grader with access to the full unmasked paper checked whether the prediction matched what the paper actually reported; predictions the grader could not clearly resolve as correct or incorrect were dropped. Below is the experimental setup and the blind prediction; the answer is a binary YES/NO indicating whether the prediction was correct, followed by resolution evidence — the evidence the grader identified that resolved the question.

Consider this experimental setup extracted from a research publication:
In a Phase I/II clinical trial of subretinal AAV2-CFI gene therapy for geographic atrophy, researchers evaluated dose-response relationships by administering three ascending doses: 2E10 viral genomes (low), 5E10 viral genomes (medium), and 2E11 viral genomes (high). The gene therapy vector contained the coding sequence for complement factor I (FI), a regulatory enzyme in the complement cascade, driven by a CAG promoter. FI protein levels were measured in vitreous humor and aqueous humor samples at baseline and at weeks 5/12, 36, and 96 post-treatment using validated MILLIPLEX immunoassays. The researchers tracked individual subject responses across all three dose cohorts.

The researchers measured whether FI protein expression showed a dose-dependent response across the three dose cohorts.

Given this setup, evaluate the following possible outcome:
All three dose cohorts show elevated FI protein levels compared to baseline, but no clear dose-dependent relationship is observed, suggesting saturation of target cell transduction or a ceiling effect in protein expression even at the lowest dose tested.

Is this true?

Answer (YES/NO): YES